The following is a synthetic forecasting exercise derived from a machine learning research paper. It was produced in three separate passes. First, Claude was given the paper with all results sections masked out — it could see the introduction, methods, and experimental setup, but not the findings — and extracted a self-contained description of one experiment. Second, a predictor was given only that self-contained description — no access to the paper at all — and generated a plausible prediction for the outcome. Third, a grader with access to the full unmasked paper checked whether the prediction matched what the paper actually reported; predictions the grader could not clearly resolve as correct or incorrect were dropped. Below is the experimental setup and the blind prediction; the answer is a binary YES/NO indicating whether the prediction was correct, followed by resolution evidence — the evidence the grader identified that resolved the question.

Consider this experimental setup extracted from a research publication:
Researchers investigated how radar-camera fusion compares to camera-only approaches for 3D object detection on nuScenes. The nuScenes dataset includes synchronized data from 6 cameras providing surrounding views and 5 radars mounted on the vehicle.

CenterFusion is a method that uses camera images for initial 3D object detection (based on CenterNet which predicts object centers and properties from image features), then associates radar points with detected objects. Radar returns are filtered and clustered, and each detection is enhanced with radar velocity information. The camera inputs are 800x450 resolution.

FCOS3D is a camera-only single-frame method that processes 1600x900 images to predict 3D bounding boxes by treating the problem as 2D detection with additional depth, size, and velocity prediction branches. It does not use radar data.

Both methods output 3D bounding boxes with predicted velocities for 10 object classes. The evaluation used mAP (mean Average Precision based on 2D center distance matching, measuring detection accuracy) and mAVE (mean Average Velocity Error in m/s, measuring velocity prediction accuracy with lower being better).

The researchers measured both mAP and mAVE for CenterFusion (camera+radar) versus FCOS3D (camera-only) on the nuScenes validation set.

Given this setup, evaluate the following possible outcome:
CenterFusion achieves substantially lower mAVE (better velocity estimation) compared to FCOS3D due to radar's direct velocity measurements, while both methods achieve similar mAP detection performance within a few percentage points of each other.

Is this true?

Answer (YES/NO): NO